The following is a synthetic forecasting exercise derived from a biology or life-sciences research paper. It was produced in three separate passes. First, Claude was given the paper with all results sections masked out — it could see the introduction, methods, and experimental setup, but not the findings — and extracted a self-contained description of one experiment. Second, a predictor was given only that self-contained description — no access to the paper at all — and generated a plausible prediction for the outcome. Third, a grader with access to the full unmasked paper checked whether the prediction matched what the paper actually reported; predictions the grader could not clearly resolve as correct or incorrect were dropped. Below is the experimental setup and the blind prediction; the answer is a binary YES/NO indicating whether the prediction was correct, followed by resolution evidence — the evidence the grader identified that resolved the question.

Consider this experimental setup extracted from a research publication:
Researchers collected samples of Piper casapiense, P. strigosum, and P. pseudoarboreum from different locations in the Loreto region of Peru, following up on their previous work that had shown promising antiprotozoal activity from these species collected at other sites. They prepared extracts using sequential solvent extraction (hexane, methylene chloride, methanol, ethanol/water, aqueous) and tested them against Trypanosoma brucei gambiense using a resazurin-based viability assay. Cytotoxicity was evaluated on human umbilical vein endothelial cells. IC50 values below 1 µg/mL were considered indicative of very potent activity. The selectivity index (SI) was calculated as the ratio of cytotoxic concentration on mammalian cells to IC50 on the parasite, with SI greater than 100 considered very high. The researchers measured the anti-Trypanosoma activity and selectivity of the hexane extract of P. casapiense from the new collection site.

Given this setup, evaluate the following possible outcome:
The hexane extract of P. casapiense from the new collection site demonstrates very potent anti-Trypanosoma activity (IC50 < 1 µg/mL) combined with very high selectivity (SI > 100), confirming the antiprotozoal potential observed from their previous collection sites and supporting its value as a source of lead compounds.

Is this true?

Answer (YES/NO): YES